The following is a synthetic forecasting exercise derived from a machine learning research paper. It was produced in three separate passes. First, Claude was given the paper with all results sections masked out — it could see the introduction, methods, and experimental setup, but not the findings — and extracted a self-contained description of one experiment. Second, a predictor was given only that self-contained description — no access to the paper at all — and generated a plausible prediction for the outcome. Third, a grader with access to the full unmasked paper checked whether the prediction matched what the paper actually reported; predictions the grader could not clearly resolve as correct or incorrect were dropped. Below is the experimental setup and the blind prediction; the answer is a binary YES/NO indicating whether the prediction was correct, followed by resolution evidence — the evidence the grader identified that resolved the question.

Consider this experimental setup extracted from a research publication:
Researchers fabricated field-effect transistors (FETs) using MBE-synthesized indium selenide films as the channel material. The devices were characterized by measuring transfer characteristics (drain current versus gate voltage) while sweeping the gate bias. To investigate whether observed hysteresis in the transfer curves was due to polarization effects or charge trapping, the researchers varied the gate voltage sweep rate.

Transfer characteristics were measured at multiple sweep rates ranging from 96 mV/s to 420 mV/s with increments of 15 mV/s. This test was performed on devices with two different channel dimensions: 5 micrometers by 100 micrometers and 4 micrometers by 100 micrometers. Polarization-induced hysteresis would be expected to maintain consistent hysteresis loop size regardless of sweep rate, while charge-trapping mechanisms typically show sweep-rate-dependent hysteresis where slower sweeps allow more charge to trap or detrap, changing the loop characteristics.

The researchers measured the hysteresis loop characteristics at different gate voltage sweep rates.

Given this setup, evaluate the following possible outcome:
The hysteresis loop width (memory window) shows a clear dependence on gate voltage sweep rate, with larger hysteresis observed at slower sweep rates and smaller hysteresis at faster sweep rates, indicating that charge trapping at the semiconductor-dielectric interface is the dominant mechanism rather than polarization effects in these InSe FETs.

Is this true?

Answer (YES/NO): NO